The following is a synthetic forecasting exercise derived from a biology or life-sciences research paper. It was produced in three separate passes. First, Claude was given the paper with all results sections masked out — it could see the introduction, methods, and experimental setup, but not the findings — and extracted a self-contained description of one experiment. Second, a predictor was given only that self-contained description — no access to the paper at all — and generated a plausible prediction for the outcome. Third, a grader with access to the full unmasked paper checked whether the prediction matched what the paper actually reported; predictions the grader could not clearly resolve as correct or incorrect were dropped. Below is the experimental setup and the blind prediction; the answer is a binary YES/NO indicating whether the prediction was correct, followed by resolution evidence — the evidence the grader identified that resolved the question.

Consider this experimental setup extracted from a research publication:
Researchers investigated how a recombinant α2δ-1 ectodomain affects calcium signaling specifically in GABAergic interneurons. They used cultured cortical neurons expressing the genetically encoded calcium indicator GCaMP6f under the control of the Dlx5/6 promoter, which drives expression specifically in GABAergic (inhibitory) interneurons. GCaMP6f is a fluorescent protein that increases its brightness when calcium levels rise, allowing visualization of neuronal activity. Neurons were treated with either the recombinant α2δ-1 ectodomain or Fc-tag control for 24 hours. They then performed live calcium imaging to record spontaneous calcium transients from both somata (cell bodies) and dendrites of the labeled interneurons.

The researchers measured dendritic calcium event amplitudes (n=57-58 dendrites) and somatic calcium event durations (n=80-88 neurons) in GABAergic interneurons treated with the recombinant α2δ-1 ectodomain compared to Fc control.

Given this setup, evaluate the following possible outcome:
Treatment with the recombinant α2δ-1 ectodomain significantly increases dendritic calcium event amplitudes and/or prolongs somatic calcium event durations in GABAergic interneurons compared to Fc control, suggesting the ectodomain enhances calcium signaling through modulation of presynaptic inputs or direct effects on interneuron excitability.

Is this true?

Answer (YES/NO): YES